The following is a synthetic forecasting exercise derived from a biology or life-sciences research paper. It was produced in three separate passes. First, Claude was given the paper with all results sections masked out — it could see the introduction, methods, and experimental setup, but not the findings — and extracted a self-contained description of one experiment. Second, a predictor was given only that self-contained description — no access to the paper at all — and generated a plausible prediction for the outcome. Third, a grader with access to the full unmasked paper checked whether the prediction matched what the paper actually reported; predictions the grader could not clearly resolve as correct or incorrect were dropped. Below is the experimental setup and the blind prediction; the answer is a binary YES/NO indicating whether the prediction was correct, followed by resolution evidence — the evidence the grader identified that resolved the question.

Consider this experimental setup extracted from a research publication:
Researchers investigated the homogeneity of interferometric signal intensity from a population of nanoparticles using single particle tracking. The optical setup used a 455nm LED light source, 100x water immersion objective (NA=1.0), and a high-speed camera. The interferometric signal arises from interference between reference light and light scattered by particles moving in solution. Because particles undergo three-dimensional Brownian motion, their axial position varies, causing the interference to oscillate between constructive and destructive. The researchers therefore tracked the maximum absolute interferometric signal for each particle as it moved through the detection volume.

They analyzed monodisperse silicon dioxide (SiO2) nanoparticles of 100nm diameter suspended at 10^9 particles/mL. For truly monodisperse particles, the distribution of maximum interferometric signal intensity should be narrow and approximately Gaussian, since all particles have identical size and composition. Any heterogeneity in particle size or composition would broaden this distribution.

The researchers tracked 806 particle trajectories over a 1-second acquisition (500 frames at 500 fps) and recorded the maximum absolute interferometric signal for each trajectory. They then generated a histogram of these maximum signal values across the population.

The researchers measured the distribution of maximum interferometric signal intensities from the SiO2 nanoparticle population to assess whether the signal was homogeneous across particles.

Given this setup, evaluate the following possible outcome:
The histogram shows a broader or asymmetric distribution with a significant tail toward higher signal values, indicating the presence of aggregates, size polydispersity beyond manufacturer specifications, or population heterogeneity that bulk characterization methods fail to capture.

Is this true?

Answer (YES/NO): NO